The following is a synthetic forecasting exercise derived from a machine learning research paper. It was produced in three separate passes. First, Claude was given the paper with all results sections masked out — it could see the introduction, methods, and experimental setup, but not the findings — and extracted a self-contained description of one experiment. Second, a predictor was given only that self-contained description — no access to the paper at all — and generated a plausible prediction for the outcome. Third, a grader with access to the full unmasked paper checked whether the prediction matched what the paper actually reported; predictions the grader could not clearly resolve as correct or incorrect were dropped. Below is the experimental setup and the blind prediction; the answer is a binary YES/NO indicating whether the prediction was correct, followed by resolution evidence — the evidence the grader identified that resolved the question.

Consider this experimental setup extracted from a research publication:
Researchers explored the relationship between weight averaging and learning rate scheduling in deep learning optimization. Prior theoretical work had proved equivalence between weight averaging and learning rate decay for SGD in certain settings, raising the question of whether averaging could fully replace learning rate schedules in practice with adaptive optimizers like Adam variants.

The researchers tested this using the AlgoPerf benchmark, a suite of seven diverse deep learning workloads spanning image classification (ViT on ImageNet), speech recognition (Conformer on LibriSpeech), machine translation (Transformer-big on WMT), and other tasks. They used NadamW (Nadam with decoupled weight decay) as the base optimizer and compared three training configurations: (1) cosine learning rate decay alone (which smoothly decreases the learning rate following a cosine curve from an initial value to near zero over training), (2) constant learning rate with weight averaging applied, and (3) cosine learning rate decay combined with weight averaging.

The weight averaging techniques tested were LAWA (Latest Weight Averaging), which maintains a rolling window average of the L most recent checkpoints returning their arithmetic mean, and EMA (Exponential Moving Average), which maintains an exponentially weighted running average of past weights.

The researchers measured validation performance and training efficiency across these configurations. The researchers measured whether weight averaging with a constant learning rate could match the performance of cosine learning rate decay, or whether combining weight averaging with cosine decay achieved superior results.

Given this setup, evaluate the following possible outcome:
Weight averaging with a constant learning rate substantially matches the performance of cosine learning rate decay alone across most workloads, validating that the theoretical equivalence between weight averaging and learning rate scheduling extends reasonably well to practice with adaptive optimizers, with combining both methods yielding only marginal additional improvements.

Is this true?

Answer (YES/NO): NO